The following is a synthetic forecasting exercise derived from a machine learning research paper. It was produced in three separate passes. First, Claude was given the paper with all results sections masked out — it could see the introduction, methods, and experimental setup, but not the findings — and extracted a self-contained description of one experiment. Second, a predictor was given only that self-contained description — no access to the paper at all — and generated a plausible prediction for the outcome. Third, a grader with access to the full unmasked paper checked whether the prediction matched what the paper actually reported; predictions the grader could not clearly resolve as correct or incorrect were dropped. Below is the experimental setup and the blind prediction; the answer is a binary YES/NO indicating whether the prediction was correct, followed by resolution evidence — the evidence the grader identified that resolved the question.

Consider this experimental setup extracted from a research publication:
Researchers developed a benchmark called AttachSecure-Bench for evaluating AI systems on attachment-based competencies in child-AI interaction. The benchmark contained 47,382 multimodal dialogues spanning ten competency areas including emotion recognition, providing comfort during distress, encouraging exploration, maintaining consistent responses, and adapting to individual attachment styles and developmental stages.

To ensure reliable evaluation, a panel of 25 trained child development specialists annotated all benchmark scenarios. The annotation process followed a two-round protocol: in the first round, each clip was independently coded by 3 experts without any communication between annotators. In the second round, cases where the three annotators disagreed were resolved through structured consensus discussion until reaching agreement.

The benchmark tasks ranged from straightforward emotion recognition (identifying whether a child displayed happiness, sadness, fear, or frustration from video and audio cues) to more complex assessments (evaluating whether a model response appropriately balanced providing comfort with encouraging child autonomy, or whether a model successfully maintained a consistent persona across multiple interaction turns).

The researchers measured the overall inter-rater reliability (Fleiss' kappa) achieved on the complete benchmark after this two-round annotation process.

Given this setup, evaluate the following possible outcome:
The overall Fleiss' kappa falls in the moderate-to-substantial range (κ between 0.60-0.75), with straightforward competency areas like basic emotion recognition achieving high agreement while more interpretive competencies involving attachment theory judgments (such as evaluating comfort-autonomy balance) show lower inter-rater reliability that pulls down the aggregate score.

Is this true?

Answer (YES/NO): NO